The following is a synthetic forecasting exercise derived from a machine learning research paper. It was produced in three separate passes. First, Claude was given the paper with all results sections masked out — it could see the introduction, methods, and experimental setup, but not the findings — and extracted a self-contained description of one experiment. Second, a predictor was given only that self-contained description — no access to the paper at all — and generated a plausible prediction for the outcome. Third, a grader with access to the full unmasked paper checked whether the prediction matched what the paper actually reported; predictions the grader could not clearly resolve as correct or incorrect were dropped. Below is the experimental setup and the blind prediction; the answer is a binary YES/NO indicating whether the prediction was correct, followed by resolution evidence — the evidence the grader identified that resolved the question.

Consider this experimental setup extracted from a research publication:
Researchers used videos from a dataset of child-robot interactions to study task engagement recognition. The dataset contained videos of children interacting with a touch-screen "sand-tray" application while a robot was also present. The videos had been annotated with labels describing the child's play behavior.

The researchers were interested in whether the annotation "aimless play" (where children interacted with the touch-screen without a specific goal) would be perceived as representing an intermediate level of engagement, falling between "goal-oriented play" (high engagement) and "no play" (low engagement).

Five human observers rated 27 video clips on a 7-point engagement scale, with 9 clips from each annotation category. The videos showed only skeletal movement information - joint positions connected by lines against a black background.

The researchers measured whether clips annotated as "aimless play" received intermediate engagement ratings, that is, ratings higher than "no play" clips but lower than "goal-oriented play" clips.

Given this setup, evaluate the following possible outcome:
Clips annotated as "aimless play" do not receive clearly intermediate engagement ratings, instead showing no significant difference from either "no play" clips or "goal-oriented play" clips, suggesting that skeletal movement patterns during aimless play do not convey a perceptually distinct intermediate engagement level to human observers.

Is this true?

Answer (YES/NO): NO